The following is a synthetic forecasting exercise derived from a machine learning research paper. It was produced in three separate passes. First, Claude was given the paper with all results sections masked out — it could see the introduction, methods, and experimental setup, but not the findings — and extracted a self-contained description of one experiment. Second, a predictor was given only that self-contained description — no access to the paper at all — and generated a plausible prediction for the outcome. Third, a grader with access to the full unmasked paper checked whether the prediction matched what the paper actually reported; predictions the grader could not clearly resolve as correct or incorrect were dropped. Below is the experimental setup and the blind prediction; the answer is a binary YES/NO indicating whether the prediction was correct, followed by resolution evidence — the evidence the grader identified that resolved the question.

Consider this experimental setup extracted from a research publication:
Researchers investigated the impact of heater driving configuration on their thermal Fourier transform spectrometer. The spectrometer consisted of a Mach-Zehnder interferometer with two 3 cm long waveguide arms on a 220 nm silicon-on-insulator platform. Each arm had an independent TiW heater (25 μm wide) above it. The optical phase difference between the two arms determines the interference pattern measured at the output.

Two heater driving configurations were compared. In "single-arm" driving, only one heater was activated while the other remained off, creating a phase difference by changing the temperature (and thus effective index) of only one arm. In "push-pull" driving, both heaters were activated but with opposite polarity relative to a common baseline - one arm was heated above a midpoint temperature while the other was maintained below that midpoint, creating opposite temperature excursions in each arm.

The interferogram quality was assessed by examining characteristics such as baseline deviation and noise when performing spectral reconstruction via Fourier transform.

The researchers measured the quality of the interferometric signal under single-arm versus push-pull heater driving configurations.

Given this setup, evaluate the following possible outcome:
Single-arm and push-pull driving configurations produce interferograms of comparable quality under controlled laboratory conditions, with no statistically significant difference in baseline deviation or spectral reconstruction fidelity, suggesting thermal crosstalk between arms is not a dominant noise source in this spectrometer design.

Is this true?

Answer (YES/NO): NO